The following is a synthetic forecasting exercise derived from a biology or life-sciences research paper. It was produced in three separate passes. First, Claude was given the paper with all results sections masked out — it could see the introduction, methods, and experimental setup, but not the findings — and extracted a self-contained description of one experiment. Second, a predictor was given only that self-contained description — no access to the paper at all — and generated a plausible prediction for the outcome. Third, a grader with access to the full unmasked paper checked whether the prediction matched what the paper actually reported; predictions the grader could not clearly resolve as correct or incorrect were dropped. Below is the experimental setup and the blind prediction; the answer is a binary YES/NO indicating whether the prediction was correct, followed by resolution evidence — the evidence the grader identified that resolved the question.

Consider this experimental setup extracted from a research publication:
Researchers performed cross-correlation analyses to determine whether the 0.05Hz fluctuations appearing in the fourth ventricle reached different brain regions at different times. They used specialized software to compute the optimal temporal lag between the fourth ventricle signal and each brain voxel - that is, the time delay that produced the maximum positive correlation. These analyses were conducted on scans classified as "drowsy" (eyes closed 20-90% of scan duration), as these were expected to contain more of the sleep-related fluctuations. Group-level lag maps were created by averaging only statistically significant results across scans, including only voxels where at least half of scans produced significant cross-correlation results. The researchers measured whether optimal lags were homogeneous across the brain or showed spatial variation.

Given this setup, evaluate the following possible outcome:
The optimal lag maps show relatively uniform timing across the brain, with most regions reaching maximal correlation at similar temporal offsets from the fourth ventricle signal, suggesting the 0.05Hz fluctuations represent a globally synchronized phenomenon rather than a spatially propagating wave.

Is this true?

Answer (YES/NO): NO